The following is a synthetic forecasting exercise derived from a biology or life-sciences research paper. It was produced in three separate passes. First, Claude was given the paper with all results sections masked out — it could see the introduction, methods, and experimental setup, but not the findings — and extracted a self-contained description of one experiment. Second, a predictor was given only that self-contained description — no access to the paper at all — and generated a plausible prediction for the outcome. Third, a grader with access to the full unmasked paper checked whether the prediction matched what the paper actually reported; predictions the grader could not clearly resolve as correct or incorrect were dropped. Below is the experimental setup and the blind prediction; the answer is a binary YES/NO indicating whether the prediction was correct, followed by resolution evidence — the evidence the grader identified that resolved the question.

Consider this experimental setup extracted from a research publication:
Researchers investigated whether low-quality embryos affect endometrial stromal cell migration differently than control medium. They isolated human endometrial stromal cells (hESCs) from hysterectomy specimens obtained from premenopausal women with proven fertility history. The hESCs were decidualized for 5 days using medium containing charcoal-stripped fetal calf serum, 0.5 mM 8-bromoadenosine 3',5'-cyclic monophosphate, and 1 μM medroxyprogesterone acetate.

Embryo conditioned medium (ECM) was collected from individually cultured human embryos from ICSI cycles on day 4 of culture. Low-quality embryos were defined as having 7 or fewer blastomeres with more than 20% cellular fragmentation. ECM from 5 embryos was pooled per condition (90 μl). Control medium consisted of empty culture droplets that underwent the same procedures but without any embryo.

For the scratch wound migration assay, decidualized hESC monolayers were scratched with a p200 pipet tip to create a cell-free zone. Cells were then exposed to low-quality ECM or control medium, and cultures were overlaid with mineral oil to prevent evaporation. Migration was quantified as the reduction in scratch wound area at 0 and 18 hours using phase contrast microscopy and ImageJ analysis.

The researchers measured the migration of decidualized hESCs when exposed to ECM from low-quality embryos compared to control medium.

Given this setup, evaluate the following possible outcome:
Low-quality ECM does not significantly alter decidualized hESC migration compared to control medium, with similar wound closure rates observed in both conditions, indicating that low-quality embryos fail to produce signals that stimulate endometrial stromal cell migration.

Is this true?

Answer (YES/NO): YES